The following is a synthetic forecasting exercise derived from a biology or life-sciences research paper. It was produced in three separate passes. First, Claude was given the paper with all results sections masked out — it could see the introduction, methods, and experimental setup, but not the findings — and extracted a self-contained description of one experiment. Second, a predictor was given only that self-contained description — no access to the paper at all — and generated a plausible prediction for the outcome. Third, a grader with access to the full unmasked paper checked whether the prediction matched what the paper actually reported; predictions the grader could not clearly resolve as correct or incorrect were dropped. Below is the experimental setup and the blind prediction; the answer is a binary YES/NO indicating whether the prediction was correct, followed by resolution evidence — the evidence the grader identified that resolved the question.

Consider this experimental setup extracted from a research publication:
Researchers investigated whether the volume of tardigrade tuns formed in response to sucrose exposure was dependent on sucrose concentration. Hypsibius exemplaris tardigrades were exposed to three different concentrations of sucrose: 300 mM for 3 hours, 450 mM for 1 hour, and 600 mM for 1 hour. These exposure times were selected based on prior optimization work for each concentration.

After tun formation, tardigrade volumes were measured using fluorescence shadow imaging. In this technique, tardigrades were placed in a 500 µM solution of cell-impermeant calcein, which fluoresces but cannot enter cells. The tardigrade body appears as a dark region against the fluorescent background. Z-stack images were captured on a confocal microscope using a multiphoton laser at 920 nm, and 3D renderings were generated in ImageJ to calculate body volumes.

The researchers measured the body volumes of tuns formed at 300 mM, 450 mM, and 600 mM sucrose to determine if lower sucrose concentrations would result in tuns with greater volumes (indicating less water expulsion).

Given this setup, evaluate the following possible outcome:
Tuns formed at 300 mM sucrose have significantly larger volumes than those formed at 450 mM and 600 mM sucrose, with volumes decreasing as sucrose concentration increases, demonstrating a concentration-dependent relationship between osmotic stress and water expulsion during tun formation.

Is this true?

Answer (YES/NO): NO